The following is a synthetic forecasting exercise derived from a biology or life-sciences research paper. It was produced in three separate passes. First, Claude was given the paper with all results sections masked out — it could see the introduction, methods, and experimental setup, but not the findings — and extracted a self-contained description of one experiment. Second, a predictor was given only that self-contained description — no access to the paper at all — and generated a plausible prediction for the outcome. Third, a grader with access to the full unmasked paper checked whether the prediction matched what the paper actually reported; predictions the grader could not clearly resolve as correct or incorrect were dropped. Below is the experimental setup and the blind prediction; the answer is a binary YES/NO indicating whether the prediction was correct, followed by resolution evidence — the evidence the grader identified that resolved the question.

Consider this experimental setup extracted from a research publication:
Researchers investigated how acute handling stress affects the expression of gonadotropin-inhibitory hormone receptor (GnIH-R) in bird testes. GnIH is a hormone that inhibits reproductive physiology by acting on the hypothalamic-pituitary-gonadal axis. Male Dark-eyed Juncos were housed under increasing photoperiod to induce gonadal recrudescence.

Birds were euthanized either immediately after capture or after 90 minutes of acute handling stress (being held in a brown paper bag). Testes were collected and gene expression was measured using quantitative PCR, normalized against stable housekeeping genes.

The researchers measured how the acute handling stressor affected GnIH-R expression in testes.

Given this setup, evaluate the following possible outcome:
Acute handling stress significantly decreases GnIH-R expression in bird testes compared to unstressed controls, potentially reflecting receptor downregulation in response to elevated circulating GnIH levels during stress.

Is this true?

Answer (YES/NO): NO